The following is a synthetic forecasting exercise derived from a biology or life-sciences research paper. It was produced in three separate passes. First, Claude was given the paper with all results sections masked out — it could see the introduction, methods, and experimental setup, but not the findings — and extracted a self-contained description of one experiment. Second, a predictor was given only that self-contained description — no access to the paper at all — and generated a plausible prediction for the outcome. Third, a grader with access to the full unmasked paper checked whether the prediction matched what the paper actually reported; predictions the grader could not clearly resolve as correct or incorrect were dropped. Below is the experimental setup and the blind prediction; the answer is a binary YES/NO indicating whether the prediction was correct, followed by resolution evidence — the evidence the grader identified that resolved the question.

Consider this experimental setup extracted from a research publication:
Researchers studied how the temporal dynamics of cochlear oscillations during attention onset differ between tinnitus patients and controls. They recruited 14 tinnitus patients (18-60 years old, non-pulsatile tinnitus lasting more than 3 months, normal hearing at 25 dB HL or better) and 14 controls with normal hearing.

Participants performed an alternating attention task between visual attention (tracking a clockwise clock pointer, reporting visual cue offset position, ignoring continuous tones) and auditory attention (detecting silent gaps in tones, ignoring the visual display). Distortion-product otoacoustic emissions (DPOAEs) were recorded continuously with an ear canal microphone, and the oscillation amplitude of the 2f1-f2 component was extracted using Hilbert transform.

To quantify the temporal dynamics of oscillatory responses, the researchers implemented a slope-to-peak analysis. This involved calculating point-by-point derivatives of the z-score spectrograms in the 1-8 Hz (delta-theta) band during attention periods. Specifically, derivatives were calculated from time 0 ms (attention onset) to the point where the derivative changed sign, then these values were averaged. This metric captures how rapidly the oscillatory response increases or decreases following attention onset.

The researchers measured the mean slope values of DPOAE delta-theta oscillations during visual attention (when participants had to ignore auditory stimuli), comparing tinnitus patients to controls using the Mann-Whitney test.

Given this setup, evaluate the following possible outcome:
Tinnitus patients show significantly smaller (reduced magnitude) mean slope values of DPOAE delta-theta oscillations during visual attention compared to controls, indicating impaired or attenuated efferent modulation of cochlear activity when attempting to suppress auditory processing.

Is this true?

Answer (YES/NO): NO